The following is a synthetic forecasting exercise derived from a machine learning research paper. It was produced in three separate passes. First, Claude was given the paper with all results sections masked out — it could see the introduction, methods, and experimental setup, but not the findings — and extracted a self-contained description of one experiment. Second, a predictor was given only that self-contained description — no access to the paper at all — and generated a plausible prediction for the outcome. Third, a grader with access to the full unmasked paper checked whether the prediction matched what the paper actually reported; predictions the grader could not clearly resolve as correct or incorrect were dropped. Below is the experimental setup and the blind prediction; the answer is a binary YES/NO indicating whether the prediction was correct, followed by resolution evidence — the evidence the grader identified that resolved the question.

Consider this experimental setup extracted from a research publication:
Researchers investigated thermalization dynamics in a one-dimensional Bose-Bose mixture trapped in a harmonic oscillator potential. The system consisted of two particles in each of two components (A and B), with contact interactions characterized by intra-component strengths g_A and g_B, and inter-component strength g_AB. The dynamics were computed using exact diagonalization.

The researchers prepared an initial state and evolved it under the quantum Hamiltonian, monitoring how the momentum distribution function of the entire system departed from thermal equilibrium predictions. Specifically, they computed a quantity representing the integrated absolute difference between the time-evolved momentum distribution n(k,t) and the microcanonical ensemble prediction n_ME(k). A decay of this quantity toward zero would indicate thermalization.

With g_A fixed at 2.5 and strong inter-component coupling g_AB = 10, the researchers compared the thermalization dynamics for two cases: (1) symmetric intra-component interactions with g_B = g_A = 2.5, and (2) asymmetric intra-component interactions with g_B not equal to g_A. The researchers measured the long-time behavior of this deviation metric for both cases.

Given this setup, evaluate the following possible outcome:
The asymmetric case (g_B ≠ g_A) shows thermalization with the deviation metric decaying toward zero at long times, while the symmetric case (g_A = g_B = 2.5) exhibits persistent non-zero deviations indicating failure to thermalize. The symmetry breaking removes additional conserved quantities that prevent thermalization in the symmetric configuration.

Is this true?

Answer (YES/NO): YES